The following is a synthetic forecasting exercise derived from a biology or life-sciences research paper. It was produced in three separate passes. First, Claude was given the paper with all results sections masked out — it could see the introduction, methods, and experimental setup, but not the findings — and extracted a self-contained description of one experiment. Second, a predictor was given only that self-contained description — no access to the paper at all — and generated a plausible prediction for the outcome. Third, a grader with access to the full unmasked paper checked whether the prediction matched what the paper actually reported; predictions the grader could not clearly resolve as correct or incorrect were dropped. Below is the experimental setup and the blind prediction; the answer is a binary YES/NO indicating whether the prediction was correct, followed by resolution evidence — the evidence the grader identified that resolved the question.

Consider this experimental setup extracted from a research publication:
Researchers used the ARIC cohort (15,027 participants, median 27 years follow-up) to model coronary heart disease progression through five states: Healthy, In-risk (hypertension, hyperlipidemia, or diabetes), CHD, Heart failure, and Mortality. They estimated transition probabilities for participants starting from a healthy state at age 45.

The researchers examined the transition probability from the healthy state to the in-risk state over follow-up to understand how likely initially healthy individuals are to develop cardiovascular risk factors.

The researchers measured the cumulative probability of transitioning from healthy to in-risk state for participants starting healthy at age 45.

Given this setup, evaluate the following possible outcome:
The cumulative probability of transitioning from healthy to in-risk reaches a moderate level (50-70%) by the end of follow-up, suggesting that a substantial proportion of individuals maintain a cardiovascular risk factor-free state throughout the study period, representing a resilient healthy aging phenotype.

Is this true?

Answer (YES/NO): NO